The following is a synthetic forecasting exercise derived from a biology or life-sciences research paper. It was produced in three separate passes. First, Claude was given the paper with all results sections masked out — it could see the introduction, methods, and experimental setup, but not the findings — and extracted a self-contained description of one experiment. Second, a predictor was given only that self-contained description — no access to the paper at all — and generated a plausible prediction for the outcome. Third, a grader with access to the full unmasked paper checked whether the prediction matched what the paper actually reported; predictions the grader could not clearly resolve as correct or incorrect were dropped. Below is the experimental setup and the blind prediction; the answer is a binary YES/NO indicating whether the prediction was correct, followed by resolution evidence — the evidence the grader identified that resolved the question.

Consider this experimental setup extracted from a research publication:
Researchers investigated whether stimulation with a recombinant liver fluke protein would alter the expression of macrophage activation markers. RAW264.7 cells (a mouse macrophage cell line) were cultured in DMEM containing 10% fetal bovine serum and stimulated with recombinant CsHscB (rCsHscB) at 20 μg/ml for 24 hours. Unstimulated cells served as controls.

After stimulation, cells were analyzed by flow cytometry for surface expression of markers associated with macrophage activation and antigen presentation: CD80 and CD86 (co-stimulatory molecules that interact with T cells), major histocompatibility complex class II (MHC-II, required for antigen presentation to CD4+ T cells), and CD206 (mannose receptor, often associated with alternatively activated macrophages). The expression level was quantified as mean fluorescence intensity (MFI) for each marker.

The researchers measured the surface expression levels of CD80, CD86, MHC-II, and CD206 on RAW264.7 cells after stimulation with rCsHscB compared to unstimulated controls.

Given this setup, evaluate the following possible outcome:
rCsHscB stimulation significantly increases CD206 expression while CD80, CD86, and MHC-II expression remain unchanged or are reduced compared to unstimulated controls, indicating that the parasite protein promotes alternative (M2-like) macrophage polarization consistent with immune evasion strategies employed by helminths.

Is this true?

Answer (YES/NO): NO